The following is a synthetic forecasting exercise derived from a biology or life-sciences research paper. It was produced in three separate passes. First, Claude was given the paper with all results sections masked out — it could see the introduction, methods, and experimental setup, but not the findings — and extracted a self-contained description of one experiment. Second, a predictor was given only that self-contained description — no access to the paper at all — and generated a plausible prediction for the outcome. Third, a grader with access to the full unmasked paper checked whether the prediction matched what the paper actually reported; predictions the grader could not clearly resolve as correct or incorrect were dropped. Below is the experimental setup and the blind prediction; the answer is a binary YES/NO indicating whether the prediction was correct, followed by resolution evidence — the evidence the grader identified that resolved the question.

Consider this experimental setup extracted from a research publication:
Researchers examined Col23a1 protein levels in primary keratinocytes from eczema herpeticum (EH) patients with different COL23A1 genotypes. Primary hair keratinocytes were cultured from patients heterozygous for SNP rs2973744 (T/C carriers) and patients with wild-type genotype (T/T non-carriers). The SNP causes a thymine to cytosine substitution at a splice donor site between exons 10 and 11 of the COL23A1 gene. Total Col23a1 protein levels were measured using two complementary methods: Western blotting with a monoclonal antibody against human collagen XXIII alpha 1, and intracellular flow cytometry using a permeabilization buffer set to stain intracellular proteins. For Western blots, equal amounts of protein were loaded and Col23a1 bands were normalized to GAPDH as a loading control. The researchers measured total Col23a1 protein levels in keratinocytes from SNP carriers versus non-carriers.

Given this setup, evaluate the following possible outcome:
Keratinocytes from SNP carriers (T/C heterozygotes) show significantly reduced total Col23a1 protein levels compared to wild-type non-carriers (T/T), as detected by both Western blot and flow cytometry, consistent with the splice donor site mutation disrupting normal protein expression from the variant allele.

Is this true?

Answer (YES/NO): NO